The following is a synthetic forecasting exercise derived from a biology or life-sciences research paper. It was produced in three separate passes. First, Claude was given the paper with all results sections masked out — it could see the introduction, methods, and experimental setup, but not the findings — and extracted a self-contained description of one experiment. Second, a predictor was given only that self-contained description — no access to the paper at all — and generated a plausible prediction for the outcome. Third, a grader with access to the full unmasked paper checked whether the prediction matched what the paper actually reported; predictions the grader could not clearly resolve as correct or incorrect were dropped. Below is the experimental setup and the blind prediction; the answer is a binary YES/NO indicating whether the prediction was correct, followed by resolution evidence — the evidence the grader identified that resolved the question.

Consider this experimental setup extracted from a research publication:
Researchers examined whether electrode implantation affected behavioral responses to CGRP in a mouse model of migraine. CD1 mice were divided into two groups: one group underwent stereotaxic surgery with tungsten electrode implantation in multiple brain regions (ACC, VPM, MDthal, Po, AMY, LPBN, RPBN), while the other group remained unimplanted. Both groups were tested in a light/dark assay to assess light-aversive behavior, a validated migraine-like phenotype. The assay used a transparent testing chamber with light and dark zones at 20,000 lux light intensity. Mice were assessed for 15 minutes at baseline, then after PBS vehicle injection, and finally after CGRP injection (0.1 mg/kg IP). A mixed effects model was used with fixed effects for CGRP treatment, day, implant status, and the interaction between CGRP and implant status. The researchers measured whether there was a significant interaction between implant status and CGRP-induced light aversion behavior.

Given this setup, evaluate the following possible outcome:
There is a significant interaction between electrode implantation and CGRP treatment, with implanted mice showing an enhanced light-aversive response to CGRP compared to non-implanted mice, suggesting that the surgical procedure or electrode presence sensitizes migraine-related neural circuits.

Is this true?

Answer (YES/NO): NO